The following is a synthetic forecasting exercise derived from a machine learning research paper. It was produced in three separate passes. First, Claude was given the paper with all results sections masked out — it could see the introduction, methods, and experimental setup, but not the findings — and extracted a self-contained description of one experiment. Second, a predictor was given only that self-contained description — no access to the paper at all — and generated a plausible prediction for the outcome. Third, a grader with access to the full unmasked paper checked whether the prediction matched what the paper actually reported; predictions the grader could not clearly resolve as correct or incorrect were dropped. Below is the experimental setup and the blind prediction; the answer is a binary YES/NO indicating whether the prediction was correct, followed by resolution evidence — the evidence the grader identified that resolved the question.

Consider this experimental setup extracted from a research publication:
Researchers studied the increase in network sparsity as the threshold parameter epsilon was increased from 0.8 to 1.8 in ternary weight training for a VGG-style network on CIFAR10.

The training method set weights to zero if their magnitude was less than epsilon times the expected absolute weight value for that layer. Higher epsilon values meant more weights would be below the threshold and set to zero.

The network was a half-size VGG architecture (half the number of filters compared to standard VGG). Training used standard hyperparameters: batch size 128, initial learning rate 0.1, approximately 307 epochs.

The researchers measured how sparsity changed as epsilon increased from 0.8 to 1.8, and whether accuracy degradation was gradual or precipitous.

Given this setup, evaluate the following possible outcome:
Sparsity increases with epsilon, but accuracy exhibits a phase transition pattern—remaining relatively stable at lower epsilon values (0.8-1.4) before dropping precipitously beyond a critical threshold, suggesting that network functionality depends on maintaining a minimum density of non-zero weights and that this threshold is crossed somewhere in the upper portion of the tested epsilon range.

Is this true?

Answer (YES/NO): NO